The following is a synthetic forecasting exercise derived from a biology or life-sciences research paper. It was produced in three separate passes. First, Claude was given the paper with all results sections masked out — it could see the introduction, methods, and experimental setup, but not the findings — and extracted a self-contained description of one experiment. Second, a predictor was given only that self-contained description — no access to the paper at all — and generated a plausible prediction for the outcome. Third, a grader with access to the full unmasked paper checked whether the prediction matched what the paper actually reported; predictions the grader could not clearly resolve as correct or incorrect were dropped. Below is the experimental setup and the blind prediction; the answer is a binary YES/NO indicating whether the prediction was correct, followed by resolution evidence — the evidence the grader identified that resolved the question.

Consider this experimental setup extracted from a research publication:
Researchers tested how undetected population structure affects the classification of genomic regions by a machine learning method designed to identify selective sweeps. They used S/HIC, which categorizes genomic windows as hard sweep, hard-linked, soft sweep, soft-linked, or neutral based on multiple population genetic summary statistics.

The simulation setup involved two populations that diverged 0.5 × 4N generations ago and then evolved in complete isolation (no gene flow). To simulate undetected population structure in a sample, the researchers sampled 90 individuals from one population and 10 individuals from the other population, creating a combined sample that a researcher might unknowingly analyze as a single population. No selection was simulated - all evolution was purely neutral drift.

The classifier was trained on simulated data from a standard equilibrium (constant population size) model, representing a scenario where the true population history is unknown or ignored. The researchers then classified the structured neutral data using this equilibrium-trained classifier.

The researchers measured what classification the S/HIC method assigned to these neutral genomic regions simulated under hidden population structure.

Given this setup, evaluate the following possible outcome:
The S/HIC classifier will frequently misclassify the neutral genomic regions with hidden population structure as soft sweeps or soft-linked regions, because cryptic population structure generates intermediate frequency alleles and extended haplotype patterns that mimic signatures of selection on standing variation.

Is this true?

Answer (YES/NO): YES